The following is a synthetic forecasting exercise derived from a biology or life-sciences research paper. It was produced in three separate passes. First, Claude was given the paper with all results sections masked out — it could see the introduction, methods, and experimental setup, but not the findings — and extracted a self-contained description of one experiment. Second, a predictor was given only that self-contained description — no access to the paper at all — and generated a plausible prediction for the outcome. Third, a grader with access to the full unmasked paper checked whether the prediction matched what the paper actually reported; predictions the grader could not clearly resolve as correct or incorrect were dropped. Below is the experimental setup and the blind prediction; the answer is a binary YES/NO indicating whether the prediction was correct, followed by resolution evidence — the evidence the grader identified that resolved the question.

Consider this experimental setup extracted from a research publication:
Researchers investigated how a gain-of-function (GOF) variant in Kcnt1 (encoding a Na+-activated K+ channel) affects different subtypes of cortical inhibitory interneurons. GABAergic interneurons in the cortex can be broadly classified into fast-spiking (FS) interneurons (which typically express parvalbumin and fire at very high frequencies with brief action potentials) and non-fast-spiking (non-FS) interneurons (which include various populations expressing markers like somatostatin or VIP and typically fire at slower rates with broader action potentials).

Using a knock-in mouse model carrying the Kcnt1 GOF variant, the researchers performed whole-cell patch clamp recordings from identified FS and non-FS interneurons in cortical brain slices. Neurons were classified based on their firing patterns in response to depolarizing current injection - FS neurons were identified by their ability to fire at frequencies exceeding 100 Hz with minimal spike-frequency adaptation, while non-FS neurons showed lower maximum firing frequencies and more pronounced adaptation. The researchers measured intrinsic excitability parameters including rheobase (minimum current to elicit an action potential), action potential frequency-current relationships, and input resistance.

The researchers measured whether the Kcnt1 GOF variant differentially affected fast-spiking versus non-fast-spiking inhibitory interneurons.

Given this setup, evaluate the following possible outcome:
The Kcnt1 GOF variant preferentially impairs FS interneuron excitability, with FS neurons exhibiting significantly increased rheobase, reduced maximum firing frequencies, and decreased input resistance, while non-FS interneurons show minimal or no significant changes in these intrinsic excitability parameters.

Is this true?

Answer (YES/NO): NO